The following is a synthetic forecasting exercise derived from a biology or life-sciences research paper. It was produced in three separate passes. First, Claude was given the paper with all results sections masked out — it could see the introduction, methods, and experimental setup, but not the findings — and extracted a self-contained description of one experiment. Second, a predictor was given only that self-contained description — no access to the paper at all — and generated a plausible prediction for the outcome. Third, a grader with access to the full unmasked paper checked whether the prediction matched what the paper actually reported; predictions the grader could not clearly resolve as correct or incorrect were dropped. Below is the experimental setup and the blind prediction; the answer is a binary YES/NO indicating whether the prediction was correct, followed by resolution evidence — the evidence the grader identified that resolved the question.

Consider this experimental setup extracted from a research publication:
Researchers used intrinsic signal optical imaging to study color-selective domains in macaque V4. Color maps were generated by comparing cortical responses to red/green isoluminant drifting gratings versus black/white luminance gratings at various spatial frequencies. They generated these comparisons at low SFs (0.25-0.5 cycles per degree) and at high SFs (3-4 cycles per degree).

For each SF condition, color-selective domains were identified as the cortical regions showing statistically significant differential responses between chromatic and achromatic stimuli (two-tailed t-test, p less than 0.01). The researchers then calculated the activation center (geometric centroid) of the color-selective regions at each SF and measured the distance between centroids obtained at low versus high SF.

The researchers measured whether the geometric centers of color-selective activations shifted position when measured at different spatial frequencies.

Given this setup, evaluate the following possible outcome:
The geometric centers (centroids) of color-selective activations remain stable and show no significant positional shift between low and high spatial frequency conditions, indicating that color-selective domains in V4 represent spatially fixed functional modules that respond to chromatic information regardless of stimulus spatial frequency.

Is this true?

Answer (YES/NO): NO